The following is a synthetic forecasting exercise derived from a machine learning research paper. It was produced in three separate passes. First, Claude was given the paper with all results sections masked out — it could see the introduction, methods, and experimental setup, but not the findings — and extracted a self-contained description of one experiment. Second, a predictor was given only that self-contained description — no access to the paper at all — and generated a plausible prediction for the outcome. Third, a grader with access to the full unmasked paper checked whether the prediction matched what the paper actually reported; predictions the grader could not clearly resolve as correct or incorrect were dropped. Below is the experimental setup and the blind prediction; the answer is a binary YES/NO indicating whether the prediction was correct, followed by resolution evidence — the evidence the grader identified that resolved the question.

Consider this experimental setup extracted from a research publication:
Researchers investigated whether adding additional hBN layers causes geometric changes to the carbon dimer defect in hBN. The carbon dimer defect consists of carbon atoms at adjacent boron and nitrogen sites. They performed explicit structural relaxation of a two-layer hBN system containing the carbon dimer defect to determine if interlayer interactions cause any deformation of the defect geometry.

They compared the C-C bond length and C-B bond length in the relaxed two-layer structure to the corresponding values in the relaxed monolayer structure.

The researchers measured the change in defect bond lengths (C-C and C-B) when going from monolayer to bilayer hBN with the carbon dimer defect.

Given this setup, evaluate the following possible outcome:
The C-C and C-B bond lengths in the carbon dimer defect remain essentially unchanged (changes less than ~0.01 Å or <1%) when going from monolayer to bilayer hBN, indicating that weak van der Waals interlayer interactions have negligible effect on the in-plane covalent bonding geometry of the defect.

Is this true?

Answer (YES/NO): YES